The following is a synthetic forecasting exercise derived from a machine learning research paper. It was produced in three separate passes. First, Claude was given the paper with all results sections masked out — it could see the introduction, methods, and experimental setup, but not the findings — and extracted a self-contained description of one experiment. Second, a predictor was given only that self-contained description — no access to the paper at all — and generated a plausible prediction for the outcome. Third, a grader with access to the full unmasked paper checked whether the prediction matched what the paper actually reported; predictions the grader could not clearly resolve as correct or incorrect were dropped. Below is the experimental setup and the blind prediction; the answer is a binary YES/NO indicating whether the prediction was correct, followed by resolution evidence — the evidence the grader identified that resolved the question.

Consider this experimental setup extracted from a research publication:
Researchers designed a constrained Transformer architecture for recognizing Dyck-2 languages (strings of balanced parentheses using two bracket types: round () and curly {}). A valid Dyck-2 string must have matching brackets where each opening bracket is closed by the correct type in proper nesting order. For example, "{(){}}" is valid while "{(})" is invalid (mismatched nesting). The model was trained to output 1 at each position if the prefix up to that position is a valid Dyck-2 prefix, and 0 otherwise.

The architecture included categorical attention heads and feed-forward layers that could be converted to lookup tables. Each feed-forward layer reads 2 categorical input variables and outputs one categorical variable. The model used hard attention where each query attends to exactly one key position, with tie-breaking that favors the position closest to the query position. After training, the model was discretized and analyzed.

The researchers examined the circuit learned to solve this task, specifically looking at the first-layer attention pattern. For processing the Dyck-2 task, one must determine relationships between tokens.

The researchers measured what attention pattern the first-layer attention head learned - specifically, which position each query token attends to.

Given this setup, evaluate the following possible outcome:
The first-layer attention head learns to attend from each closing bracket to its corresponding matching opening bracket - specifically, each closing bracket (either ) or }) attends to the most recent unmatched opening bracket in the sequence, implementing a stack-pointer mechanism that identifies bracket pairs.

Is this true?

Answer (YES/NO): NO